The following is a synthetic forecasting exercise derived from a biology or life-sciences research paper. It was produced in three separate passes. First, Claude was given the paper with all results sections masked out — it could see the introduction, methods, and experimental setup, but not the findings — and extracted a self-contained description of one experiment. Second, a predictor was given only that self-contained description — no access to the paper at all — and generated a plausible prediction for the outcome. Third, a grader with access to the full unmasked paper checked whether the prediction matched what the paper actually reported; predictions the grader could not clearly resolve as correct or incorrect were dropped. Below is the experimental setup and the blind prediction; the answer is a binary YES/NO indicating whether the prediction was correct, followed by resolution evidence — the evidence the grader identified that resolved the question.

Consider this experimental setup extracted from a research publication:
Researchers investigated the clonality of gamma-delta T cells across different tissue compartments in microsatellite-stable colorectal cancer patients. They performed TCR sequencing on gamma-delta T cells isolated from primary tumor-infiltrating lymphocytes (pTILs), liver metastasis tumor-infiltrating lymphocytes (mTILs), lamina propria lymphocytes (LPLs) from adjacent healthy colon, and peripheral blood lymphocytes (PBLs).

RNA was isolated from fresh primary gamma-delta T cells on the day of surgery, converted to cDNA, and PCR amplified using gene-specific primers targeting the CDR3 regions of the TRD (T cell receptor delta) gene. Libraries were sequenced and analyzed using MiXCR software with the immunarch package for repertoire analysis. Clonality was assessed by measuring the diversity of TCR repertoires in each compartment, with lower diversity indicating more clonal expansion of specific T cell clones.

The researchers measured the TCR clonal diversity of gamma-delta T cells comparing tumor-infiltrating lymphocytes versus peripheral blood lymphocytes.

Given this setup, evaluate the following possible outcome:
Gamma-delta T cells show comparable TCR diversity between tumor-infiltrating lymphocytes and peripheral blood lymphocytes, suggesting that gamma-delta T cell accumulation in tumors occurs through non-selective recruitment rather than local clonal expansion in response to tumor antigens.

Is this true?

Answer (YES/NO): NO